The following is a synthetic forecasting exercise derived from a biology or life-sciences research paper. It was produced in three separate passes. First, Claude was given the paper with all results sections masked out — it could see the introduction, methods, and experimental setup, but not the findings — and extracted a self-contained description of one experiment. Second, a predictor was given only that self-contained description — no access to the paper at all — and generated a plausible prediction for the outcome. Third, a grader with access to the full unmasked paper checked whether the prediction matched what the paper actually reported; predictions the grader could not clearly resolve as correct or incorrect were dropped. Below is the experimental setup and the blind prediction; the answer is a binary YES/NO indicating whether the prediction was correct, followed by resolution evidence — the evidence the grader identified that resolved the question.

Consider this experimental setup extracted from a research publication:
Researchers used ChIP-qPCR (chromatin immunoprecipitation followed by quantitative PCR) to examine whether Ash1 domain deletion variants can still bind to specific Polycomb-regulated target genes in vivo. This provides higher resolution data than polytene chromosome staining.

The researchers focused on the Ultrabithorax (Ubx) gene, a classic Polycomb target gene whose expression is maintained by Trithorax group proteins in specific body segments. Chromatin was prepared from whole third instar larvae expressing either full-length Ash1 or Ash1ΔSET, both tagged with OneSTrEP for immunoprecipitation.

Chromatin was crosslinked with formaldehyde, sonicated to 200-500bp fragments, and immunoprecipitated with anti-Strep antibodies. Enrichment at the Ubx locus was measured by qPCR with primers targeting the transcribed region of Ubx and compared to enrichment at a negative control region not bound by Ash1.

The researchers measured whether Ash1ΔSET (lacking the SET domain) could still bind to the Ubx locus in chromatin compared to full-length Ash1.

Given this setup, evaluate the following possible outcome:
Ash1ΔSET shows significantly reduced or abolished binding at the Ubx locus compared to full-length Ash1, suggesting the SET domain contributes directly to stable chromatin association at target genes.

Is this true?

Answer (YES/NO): NO